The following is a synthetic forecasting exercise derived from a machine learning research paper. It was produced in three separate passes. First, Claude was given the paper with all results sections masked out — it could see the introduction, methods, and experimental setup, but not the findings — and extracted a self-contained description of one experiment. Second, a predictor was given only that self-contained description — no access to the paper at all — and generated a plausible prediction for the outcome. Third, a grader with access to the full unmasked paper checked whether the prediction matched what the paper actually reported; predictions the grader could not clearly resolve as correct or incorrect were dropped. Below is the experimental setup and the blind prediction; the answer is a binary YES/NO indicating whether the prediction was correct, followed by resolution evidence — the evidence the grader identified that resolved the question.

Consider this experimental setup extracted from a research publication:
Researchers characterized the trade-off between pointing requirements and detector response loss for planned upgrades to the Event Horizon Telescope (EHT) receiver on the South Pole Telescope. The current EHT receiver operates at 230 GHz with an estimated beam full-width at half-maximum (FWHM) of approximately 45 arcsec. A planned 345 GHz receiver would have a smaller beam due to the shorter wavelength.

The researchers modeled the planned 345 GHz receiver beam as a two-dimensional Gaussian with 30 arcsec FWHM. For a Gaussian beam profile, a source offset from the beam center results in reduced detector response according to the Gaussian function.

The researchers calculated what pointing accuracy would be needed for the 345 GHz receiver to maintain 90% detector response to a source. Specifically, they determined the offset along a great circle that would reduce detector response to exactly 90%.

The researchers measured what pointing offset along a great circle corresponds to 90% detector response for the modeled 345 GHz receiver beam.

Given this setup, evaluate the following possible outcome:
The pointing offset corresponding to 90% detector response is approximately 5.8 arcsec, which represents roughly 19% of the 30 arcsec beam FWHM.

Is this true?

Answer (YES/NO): NO